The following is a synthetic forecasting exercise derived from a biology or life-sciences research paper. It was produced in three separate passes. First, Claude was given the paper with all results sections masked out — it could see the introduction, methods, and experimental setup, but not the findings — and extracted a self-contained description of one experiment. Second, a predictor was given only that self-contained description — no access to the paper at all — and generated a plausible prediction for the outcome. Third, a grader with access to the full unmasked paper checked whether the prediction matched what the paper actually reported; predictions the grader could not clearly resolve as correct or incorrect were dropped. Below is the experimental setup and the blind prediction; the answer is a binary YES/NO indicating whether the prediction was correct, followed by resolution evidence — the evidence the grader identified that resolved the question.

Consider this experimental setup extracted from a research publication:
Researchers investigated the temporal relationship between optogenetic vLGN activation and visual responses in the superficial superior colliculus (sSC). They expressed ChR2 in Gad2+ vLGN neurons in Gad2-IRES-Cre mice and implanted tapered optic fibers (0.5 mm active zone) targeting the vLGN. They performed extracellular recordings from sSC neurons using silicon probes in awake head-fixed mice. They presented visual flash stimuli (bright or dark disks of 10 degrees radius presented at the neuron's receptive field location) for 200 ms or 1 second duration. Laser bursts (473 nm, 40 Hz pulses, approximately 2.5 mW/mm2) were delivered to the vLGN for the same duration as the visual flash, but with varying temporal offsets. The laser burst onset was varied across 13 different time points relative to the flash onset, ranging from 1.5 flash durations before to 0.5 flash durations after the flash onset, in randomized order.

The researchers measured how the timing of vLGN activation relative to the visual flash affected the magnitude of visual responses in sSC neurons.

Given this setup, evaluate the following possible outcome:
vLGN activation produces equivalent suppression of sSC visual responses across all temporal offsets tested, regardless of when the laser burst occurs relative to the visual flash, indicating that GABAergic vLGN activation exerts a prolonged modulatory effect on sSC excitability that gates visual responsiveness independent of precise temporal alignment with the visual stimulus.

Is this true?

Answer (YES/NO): NO